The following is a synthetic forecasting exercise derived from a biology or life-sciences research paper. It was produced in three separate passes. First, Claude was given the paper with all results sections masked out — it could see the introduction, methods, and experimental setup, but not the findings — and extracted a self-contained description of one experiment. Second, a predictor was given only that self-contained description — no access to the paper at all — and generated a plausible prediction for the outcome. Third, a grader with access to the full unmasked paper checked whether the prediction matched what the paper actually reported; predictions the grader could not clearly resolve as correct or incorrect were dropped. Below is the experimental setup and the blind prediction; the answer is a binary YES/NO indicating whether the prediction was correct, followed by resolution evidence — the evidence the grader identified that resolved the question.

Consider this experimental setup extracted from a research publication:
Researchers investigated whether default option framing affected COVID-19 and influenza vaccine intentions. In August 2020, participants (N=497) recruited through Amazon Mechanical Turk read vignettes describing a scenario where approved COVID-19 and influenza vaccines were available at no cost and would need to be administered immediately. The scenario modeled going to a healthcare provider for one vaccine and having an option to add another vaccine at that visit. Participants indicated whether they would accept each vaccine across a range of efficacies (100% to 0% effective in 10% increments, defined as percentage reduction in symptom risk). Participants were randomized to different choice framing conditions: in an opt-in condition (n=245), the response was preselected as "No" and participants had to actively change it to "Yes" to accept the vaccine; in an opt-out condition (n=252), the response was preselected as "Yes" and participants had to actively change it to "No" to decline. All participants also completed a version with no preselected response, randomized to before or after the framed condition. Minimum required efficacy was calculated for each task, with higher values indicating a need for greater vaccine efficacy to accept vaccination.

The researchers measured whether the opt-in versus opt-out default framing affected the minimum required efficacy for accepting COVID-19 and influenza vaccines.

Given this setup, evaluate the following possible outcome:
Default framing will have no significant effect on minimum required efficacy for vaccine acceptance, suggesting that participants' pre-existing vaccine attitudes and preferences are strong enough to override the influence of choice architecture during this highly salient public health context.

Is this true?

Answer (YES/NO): YES